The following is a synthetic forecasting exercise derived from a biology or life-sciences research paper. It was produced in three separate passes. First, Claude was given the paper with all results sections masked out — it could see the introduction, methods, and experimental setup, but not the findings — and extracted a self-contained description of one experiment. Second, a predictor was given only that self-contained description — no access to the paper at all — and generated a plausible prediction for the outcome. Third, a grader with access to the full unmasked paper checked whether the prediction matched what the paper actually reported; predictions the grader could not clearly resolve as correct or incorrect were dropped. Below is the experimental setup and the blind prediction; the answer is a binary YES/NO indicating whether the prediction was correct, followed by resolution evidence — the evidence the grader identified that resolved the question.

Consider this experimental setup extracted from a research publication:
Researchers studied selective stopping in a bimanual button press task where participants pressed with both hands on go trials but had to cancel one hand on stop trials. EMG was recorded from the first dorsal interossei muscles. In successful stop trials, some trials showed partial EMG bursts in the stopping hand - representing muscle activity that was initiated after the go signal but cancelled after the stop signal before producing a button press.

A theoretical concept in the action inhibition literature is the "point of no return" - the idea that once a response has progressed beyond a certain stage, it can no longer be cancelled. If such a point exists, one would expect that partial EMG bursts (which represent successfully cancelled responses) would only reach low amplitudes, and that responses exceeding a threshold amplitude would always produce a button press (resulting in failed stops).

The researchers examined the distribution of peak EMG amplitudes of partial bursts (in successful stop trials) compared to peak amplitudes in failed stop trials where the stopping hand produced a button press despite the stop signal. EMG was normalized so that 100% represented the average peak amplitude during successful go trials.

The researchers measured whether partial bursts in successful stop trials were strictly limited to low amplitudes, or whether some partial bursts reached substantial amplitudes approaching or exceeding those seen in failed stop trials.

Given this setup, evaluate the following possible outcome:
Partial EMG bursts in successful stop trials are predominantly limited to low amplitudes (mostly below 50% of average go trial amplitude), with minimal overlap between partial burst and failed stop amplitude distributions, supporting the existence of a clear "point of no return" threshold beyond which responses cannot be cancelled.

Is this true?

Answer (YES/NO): NO